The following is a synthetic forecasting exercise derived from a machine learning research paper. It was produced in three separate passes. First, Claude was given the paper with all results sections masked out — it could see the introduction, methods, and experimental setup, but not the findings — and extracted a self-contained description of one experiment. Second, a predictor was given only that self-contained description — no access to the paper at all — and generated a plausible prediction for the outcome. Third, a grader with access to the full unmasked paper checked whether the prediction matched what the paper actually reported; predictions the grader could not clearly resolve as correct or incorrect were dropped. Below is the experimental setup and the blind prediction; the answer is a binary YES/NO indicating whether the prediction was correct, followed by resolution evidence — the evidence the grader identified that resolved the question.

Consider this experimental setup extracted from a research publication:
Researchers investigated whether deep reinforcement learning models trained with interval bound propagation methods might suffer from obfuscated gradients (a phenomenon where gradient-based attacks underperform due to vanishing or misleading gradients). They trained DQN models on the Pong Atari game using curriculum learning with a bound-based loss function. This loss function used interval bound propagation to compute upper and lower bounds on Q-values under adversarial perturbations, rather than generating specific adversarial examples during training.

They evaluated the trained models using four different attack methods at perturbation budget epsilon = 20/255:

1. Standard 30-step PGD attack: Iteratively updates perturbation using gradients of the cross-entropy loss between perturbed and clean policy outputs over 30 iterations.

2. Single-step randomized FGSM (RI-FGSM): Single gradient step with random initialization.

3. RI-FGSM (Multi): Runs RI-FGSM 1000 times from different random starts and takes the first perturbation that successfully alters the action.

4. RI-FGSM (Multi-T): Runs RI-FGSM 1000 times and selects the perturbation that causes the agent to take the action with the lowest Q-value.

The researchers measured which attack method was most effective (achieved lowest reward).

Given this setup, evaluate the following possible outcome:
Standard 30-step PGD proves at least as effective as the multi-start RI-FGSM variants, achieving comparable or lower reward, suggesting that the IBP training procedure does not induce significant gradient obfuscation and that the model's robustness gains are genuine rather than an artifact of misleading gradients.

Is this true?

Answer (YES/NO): NO